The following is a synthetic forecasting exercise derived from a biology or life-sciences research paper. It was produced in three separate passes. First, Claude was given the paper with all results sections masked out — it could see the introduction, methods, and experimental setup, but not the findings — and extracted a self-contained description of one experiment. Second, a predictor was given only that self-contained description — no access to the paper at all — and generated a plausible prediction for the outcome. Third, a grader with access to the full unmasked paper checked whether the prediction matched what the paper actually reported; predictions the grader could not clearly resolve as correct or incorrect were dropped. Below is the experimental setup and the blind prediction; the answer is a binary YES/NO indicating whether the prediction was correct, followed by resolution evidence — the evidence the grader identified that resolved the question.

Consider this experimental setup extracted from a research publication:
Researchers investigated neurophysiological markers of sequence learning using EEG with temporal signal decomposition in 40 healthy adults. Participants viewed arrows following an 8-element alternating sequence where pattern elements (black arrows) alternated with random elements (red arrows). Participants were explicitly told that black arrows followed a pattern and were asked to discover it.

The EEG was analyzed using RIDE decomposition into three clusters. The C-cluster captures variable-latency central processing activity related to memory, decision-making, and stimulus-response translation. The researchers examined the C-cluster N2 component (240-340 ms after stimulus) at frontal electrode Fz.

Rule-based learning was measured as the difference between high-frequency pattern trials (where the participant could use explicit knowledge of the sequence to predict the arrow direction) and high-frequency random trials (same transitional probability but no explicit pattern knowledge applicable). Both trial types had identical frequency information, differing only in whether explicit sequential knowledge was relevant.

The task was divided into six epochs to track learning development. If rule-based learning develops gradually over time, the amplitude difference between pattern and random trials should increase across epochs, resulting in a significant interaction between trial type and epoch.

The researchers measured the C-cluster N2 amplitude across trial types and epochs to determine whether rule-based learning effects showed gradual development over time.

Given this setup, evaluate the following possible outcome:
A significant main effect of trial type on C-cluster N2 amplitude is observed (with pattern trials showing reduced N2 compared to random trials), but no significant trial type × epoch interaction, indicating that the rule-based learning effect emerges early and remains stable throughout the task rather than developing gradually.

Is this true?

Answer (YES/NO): NO